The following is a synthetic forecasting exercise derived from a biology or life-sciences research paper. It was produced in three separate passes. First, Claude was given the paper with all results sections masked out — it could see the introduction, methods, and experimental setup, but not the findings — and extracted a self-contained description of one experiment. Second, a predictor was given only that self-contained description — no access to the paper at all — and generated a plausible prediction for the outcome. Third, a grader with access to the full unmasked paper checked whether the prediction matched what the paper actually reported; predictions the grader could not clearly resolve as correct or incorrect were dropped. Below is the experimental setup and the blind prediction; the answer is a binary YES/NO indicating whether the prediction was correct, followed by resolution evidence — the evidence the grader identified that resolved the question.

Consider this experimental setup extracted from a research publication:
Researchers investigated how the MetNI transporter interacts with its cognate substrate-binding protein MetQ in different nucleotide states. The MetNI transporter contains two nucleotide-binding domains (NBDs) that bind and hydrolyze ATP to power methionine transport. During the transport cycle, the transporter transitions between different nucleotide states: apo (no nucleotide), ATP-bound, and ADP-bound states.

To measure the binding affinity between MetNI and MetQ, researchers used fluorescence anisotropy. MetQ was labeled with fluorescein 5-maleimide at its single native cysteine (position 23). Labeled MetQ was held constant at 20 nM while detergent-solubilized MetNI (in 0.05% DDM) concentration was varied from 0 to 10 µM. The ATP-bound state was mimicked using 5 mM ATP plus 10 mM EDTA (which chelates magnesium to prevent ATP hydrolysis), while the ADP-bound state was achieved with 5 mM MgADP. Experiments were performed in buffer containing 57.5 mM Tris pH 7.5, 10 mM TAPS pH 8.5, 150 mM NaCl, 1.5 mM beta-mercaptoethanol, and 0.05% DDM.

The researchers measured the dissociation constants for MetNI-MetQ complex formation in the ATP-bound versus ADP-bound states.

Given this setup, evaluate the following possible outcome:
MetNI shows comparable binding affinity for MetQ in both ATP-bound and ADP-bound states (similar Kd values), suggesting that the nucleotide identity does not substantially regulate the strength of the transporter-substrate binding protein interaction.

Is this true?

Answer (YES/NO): NO